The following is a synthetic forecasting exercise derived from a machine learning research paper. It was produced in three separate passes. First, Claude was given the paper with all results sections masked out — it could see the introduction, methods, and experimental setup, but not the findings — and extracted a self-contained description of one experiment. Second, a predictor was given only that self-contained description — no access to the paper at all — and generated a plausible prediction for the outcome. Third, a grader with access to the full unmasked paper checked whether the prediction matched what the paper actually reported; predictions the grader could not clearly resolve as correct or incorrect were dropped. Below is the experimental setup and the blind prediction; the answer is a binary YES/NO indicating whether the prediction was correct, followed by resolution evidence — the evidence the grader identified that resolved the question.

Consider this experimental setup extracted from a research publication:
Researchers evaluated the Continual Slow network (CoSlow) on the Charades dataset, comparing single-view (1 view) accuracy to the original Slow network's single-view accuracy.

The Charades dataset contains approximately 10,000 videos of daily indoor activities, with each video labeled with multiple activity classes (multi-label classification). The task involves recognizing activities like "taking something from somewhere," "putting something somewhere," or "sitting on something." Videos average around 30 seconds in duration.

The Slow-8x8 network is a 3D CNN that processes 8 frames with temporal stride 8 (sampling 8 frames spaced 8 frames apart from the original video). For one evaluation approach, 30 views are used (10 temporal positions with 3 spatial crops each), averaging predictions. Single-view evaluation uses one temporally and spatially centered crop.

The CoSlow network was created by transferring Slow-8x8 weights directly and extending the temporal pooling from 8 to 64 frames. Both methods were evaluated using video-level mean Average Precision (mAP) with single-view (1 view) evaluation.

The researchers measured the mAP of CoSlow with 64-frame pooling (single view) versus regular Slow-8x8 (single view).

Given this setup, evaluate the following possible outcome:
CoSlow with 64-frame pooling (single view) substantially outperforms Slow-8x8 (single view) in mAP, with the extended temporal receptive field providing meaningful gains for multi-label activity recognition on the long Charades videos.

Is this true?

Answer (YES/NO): NO